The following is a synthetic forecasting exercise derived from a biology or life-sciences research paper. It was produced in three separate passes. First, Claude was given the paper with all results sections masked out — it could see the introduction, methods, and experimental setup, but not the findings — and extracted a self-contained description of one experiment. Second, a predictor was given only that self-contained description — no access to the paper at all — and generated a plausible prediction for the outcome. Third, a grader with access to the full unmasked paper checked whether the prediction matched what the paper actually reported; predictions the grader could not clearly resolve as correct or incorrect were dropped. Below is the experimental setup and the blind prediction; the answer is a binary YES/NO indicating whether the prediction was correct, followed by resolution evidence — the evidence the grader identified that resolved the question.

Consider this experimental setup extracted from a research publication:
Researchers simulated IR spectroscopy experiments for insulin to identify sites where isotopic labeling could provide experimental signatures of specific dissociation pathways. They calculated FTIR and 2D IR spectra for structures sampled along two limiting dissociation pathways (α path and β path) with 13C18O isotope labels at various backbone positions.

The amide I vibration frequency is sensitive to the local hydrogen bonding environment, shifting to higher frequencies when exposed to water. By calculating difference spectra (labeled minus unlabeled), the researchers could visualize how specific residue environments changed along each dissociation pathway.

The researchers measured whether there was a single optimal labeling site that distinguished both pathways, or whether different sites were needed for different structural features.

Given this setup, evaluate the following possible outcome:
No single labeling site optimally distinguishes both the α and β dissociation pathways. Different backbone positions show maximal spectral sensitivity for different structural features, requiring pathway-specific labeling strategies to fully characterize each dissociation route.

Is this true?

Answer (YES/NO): NO